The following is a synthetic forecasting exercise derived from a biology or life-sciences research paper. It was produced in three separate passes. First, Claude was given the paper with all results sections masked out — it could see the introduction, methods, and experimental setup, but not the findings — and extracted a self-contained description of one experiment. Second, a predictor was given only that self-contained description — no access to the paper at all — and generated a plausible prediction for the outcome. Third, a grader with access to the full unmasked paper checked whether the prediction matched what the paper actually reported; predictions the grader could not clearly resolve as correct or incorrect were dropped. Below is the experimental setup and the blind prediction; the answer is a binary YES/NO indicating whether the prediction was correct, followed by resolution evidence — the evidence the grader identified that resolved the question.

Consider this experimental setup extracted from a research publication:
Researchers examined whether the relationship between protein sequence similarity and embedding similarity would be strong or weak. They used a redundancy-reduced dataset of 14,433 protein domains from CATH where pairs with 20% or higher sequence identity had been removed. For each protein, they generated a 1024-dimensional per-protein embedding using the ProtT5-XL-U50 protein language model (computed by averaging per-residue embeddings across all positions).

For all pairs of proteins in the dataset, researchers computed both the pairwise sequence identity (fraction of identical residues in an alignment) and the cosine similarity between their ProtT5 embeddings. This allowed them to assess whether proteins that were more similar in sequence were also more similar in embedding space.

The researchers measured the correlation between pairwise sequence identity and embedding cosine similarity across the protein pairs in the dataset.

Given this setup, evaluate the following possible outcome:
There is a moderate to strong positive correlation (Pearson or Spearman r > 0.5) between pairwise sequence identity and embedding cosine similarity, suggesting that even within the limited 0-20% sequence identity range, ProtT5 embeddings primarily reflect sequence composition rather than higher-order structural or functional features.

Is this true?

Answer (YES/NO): NO